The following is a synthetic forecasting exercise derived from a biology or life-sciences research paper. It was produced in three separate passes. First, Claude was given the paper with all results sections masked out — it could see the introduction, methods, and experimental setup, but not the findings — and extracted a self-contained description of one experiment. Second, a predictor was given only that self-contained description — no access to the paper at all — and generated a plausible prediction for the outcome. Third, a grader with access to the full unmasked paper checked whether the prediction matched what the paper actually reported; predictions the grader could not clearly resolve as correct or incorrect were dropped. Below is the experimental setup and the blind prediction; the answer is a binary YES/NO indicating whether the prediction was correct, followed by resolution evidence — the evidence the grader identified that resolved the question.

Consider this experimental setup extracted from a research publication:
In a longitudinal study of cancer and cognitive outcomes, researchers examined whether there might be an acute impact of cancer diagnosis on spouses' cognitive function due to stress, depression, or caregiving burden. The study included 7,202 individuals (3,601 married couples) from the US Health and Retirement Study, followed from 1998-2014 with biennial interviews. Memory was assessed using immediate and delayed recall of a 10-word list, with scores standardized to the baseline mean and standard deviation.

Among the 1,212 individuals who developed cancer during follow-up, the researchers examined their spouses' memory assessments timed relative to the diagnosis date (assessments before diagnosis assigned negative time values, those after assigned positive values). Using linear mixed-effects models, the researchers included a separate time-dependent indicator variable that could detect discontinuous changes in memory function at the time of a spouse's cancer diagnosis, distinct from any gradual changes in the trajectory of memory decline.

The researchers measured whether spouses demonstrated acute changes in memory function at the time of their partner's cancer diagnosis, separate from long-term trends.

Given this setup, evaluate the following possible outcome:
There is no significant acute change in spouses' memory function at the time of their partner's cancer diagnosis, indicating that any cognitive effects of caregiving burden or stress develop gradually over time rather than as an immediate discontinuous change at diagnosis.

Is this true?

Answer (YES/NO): YES